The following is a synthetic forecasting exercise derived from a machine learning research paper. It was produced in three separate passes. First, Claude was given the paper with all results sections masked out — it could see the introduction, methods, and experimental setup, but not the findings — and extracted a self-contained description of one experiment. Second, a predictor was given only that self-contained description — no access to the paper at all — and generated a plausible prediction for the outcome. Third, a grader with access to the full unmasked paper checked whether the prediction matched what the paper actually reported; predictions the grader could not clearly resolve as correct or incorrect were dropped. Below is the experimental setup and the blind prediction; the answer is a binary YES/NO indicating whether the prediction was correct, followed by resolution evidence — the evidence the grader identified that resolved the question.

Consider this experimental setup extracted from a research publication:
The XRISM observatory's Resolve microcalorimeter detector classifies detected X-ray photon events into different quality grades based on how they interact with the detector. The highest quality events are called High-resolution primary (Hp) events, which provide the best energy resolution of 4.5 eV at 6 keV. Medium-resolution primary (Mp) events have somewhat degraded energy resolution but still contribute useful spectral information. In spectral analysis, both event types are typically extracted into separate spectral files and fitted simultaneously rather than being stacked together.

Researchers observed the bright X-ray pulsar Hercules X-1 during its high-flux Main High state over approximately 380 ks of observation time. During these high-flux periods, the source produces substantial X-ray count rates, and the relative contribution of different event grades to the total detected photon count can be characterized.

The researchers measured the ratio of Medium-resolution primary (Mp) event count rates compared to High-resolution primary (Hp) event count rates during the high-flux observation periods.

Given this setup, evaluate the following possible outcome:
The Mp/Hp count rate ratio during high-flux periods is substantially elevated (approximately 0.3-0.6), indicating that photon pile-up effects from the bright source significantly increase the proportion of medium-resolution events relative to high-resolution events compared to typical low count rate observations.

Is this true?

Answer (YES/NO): NO